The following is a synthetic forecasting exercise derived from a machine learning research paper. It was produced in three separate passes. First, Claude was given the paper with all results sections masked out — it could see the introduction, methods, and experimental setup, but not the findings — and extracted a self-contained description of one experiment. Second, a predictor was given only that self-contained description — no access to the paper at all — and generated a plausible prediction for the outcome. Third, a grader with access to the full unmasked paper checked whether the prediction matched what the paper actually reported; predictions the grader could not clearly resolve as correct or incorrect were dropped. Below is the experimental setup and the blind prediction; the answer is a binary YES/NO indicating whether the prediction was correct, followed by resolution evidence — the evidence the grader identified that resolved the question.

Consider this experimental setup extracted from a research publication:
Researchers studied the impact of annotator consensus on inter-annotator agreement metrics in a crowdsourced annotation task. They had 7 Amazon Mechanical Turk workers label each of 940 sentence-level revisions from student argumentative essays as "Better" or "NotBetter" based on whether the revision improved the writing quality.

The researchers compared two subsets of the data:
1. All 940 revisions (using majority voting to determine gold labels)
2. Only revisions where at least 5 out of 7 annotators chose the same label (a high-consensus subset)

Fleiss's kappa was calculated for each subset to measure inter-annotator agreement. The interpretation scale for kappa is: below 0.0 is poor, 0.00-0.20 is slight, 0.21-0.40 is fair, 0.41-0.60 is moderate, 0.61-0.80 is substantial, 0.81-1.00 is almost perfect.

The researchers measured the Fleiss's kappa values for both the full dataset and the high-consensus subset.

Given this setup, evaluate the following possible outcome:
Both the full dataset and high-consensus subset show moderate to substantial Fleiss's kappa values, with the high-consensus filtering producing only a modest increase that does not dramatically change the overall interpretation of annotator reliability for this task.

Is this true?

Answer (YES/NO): NO